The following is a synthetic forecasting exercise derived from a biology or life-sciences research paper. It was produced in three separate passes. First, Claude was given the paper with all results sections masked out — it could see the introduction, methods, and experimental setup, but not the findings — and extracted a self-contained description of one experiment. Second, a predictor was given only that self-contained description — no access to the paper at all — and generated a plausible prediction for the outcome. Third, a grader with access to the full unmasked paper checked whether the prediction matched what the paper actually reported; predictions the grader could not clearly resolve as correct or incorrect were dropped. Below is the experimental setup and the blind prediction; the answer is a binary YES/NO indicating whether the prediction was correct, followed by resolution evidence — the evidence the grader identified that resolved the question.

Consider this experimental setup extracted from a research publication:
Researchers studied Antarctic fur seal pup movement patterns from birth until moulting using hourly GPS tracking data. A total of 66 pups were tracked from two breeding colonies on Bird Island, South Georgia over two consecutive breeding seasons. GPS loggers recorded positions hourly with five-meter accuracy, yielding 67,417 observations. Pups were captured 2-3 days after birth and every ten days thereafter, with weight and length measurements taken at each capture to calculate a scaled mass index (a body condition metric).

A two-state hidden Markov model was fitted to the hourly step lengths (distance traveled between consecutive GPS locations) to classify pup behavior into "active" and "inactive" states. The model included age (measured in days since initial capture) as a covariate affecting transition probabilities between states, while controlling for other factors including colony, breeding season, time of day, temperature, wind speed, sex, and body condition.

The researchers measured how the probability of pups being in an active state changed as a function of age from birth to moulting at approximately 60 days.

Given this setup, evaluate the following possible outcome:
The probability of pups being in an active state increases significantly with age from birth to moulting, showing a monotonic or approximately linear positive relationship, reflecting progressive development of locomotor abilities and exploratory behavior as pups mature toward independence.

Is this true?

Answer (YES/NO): NO